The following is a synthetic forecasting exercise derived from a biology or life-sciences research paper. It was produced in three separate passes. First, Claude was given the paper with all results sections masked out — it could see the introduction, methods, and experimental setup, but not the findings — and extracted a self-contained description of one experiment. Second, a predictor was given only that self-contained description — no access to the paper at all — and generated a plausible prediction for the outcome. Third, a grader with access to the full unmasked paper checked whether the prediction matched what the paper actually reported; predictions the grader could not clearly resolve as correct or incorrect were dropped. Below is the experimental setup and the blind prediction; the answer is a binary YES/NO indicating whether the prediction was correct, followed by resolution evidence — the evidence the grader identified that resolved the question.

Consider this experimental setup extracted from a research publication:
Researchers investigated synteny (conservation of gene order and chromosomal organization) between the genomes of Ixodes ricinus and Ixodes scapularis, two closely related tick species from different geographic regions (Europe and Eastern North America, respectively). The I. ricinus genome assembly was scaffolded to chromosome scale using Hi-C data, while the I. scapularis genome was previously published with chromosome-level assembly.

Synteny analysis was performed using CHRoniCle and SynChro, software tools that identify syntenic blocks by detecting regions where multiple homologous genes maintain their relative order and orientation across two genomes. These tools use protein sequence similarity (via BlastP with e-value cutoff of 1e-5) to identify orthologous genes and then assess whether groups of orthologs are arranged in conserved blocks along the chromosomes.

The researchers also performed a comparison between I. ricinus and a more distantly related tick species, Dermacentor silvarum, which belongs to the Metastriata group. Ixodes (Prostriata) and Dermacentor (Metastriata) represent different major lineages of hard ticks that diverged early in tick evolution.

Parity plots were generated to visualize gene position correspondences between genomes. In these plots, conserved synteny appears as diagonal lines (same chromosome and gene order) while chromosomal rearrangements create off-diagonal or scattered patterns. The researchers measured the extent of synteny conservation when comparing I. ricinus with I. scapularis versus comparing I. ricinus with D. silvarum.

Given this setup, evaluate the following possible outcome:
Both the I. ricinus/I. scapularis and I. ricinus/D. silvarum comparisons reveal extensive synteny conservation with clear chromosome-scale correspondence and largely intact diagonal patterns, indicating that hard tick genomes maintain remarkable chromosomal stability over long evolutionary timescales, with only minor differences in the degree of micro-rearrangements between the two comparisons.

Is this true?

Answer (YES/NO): NO